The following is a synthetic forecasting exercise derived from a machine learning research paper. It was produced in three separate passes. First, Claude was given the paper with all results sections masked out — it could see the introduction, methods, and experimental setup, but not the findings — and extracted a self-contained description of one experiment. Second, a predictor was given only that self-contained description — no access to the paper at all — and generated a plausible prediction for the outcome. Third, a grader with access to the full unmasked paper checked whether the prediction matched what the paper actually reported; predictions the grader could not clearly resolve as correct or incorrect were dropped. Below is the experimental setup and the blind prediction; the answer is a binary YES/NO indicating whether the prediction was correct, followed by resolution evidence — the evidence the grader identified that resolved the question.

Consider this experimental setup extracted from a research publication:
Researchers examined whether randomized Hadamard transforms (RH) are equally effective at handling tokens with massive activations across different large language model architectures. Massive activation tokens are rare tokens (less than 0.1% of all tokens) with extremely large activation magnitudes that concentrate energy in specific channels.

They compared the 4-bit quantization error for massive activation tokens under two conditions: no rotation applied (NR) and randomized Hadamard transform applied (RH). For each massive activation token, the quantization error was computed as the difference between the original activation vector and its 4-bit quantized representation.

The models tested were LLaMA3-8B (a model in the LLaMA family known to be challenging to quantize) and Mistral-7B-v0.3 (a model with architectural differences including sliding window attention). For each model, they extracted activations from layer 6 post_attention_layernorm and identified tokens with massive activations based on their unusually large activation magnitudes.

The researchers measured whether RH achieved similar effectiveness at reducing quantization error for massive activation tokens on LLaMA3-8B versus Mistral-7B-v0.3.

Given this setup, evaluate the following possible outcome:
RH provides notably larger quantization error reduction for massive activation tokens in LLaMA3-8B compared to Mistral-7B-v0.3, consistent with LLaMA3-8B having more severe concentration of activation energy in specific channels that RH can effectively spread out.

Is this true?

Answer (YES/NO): NO